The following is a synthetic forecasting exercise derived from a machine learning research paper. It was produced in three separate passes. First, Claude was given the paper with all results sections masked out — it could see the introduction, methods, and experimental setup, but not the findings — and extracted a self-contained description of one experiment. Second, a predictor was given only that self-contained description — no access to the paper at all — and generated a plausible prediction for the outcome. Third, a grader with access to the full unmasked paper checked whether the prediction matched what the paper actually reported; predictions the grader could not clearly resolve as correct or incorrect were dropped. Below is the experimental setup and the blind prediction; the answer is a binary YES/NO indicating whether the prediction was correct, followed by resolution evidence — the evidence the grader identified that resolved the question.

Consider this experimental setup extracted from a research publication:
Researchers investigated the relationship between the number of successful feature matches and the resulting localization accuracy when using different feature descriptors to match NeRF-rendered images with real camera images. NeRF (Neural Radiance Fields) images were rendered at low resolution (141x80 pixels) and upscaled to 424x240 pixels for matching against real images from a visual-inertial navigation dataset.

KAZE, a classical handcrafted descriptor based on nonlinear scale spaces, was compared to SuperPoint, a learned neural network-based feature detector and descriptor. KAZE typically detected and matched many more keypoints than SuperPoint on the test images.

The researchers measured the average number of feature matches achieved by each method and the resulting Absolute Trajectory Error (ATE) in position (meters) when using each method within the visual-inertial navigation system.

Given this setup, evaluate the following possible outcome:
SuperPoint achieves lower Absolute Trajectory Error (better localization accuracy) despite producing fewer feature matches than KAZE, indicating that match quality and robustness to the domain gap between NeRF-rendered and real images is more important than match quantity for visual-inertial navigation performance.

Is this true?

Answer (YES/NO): YES